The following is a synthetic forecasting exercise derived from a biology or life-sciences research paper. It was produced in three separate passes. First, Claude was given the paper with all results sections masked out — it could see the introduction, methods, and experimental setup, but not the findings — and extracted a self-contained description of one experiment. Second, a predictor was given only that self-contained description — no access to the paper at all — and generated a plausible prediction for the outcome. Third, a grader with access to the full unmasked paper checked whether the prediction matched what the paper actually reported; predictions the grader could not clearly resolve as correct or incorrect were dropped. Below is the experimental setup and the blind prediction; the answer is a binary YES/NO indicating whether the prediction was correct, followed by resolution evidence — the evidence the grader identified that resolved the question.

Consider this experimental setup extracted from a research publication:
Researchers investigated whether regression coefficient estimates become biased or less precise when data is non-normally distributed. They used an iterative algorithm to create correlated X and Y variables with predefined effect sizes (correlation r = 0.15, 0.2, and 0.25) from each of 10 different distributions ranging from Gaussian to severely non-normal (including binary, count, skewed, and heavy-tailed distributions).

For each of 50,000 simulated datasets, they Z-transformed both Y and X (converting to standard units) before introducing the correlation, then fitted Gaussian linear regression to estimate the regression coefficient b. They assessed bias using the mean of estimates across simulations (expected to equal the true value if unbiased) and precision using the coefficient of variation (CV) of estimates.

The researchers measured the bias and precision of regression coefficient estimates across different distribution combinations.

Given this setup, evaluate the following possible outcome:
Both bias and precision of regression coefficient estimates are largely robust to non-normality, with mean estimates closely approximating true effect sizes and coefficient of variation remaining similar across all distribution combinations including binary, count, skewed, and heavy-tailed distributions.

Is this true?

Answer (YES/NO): NO